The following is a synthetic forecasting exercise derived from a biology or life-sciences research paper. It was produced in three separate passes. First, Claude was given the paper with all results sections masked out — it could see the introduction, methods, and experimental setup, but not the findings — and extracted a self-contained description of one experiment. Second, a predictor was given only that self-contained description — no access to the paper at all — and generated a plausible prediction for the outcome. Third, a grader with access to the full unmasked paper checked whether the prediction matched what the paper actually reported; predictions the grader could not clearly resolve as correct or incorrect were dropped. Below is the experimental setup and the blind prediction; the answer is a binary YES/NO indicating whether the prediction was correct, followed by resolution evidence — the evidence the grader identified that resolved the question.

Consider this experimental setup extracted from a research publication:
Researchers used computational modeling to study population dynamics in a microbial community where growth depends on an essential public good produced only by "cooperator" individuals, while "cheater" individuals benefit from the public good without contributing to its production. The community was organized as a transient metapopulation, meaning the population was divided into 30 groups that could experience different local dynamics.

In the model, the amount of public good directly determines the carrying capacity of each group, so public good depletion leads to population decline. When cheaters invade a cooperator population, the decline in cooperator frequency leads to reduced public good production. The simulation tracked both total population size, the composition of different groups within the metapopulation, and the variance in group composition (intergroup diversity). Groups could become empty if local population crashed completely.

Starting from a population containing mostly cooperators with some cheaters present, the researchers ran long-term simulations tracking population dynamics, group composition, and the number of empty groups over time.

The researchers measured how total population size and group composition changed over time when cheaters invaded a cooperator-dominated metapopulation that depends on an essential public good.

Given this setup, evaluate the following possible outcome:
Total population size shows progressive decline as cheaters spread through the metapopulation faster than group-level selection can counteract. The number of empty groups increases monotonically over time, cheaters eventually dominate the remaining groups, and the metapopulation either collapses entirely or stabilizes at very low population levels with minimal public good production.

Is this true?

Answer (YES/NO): NO